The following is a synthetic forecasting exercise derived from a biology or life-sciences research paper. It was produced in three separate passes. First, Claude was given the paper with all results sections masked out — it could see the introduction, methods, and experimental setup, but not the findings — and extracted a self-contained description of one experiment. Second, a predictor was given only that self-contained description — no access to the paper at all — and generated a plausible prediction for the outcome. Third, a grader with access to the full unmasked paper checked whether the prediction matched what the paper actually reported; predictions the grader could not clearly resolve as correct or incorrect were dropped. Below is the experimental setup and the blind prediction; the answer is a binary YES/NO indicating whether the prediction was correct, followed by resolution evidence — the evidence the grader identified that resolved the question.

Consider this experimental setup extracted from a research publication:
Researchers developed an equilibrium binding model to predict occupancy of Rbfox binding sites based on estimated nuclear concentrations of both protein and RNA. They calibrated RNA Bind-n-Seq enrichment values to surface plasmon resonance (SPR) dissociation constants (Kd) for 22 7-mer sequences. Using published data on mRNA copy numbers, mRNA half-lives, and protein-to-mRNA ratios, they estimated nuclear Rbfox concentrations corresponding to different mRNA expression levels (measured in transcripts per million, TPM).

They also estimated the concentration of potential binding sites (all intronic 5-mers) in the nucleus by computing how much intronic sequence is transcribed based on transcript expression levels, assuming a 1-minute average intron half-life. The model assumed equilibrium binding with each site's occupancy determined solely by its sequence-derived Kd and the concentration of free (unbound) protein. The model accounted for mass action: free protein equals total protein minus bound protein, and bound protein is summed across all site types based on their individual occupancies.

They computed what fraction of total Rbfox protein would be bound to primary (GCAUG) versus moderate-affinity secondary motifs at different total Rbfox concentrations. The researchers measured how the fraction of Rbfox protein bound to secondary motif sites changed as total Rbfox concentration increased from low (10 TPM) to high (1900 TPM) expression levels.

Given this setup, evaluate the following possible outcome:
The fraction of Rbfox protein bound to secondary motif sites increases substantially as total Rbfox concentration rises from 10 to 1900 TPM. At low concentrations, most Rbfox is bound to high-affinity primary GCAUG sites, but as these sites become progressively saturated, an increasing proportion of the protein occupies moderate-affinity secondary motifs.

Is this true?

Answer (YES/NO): YES